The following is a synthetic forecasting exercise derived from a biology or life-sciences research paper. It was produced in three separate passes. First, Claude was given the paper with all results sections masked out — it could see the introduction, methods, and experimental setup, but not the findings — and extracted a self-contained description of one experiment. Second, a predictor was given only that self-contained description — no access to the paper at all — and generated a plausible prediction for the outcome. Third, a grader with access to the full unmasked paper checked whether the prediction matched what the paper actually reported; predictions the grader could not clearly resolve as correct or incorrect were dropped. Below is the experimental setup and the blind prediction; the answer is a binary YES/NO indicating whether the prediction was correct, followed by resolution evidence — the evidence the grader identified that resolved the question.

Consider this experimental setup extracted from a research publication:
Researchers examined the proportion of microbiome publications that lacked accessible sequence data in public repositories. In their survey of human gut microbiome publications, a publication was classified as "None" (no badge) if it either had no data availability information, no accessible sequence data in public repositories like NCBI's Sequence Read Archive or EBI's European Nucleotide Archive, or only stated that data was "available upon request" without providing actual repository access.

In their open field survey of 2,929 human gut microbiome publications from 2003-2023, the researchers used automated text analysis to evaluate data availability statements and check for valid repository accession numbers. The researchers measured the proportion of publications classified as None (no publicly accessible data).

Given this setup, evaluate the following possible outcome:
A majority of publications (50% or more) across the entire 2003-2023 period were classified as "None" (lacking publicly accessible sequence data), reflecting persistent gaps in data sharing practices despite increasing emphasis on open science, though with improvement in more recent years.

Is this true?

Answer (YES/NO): NO